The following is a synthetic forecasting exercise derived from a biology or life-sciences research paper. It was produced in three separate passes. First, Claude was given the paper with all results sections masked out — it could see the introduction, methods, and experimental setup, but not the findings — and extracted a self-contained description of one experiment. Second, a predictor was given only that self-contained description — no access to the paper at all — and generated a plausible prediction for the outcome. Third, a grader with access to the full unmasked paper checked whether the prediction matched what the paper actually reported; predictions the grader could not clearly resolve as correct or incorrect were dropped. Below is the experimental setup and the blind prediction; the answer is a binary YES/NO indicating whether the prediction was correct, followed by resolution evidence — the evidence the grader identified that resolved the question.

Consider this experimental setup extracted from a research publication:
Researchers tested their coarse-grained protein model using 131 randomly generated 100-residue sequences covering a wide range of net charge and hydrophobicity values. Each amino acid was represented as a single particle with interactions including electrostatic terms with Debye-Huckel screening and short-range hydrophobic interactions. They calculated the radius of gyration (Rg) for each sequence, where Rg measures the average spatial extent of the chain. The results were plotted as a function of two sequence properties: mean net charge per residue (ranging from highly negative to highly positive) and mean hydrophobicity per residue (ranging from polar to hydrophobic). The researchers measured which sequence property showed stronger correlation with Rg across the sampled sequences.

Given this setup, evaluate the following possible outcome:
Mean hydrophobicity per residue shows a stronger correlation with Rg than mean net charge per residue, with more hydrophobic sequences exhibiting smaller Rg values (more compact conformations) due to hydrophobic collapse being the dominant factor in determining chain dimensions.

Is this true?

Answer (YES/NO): NO